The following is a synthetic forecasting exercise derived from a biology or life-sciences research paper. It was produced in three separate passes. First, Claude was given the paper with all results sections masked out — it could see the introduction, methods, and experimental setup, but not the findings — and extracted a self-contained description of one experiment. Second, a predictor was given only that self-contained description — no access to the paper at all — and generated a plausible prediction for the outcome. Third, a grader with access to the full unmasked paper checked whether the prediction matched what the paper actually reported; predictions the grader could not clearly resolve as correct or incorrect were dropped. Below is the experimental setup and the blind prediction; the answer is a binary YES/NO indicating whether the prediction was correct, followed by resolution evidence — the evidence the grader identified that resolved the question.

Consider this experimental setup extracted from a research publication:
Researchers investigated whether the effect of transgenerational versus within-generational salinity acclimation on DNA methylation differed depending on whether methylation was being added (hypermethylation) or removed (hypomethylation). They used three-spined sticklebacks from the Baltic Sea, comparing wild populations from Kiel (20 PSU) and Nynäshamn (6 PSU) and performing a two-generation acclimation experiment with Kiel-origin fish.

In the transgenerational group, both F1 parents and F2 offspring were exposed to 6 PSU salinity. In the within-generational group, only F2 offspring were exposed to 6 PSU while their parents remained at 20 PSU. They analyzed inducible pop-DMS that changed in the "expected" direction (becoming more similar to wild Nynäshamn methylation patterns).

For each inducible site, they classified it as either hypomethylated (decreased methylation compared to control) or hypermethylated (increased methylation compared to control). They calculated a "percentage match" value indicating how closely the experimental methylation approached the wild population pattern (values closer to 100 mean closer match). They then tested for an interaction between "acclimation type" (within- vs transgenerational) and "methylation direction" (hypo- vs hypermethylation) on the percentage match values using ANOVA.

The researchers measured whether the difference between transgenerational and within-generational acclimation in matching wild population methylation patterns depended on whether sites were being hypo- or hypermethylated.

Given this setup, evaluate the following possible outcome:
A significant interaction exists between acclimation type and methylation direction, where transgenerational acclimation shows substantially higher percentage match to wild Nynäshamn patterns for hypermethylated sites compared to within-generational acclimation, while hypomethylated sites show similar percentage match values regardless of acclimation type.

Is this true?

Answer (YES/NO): NO